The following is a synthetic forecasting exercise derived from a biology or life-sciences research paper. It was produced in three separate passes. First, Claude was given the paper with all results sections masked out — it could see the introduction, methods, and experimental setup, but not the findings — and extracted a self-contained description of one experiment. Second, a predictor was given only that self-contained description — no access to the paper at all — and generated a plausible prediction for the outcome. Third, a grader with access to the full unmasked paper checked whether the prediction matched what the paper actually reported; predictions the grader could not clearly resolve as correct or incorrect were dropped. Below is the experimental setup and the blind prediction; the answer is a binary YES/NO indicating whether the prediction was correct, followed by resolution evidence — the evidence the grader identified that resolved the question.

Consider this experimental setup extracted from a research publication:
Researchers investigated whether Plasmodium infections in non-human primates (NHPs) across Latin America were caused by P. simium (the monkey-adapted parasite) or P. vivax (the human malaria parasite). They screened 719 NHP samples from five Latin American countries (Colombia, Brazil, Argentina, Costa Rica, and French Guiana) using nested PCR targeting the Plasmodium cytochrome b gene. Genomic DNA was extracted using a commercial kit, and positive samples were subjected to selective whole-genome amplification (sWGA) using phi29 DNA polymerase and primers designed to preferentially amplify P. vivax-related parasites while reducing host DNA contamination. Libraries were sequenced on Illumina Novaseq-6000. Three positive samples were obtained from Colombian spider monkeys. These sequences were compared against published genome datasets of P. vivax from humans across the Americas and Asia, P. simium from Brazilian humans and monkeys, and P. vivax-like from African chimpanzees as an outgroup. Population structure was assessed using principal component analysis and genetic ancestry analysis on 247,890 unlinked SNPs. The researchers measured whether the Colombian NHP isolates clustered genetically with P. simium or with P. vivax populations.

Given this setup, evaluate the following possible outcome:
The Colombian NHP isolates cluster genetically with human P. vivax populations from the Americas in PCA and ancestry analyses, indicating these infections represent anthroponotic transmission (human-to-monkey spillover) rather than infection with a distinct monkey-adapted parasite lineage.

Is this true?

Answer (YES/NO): NO